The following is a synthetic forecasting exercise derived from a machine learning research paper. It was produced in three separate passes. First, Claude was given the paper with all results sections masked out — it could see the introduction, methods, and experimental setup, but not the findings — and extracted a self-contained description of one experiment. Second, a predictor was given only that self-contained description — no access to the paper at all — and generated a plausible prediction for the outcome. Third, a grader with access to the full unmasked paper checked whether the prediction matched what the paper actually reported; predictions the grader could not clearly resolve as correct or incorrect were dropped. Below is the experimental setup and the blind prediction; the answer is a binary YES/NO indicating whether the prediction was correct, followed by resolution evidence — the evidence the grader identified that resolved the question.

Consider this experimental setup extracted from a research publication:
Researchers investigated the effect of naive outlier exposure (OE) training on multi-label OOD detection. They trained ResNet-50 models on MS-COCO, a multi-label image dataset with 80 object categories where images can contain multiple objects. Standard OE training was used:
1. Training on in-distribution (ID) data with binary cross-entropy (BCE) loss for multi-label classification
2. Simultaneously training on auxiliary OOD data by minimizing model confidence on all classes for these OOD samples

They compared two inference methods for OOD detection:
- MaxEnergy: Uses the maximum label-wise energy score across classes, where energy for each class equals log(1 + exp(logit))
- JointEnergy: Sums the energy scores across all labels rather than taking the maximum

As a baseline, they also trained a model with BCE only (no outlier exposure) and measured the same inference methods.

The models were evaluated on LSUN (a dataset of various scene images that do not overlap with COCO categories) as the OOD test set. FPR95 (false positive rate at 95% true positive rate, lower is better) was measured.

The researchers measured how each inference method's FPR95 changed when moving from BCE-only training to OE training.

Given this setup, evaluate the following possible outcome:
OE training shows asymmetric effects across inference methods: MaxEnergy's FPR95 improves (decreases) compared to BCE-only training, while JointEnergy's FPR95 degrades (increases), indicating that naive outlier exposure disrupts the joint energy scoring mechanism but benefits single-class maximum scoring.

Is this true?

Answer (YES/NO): NO